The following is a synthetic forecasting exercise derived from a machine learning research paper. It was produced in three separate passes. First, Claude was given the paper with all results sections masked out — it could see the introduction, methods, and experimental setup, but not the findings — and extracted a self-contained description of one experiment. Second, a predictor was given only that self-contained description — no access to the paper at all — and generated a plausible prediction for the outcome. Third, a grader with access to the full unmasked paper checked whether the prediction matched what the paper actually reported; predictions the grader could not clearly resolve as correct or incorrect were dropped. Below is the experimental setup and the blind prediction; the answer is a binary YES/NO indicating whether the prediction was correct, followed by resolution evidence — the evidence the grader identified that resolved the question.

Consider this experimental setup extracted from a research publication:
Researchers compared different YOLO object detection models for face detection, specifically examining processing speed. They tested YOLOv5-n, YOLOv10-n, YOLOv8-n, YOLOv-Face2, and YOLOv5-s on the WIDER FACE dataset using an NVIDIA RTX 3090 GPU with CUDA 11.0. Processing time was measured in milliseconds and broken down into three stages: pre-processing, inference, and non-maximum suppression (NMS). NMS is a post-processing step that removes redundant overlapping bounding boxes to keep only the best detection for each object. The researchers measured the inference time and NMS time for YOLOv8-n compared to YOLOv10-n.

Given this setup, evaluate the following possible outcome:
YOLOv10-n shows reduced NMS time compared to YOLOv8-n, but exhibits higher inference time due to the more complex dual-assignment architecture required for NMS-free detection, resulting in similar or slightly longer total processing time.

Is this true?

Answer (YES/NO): YES